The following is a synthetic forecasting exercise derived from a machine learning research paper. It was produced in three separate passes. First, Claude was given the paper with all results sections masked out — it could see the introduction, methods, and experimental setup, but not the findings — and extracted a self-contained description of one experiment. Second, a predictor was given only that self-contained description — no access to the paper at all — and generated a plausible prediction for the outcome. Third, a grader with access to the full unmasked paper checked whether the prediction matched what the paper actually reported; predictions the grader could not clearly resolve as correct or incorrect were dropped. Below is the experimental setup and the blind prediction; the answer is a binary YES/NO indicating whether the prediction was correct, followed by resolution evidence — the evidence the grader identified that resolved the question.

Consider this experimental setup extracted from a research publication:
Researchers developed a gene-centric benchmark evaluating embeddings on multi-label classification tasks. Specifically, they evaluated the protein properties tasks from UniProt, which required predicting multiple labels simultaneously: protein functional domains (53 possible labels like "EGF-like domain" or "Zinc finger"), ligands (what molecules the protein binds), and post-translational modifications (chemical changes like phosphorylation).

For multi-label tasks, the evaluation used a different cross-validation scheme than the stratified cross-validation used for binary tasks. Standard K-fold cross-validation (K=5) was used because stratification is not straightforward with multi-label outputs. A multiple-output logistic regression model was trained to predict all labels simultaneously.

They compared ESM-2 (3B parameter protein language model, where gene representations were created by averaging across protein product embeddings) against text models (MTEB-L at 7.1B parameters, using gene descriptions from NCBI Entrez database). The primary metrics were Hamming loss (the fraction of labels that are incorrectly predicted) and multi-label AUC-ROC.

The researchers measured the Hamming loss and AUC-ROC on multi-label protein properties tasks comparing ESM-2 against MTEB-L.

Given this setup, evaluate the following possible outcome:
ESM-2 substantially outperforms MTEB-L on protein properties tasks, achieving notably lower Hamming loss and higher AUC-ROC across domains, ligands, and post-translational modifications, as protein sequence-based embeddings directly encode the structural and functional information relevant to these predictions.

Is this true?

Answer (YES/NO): YES